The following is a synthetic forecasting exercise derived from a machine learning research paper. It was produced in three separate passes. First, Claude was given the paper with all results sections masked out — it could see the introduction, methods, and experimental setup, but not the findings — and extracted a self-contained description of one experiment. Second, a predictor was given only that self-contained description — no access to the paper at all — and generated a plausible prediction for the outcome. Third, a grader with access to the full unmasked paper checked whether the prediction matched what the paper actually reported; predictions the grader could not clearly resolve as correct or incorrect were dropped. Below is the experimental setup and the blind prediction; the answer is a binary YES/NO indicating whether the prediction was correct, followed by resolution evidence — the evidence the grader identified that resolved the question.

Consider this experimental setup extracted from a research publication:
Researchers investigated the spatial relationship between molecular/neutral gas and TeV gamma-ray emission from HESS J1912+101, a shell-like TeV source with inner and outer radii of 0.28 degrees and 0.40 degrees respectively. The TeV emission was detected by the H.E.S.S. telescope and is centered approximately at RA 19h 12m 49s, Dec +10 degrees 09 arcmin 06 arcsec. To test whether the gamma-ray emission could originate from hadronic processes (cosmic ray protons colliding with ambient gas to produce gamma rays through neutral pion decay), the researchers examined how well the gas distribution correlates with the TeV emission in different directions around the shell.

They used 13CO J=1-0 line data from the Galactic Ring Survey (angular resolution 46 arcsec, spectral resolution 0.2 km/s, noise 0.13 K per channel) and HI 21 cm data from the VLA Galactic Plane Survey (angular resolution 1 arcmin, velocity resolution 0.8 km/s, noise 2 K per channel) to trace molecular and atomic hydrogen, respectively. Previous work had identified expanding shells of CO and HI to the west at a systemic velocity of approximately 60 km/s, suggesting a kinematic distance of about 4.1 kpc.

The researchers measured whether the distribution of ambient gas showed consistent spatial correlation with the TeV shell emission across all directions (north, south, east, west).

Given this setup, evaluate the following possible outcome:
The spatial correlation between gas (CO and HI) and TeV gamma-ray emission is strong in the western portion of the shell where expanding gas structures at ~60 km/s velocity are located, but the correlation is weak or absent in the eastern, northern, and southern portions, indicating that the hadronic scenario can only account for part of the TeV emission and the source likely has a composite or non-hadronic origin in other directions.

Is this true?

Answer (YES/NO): NO